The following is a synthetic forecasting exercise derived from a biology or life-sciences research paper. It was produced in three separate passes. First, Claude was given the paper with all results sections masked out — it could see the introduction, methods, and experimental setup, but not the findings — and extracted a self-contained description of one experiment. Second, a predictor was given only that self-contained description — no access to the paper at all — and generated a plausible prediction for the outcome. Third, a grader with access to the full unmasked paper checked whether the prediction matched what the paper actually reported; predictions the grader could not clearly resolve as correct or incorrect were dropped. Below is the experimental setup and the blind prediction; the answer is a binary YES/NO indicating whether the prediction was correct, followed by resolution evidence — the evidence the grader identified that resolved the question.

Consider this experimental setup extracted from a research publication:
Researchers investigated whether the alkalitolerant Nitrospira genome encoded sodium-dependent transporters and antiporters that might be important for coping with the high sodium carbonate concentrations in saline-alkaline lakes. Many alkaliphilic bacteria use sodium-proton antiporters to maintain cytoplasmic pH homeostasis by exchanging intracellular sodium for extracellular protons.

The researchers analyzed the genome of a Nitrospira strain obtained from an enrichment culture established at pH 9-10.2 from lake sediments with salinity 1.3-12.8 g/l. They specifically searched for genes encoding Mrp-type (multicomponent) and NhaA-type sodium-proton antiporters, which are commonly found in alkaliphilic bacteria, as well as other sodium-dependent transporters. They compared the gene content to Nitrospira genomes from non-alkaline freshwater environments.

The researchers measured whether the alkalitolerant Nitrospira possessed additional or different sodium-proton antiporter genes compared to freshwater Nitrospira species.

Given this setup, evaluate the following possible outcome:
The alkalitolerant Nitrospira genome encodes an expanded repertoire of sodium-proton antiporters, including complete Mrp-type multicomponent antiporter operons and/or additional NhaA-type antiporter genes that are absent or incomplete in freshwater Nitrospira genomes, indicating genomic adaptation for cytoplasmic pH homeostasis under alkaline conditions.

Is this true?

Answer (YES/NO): YES